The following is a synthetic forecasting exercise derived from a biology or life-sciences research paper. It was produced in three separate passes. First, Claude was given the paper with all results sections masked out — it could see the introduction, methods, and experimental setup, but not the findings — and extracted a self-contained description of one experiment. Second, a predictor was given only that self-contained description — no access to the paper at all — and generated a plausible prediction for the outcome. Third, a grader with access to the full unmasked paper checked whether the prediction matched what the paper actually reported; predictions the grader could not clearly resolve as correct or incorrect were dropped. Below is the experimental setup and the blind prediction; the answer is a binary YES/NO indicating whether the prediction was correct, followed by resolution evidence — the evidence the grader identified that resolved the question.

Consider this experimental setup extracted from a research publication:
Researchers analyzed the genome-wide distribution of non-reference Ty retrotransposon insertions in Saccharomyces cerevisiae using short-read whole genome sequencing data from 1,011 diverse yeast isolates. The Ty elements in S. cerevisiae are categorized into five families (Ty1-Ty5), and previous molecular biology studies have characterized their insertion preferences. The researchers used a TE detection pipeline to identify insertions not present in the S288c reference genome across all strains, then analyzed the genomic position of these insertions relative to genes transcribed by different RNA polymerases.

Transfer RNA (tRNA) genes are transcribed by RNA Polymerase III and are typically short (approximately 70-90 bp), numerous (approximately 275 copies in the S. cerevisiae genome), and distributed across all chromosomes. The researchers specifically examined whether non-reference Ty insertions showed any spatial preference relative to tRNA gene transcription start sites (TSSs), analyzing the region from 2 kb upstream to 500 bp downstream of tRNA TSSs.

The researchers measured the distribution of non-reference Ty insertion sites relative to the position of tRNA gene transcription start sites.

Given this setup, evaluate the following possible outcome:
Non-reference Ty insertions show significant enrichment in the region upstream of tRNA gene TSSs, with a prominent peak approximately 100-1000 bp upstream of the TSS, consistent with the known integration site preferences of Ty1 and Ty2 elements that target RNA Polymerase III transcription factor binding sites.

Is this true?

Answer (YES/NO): NO